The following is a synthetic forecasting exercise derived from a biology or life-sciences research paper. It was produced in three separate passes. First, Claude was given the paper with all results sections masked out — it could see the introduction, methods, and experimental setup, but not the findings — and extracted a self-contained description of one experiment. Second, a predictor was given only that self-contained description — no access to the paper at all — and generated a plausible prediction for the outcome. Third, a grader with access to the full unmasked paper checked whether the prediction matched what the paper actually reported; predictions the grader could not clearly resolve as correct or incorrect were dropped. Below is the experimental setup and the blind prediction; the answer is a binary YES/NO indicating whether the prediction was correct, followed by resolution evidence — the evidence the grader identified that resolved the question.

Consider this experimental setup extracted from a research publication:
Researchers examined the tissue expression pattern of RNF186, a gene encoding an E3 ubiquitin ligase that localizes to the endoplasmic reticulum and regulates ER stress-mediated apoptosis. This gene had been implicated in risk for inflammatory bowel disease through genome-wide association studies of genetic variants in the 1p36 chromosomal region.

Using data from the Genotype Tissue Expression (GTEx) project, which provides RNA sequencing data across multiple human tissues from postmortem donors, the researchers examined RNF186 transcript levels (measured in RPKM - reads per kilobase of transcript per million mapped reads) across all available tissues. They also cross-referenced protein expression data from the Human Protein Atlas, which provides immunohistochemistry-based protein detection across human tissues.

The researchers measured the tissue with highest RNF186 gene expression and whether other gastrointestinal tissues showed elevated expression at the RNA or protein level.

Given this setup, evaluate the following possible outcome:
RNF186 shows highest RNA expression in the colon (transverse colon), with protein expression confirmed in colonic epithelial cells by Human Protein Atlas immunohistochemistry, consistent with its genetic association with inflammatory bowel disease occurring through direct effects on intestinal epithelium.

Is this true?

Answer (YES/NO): YES